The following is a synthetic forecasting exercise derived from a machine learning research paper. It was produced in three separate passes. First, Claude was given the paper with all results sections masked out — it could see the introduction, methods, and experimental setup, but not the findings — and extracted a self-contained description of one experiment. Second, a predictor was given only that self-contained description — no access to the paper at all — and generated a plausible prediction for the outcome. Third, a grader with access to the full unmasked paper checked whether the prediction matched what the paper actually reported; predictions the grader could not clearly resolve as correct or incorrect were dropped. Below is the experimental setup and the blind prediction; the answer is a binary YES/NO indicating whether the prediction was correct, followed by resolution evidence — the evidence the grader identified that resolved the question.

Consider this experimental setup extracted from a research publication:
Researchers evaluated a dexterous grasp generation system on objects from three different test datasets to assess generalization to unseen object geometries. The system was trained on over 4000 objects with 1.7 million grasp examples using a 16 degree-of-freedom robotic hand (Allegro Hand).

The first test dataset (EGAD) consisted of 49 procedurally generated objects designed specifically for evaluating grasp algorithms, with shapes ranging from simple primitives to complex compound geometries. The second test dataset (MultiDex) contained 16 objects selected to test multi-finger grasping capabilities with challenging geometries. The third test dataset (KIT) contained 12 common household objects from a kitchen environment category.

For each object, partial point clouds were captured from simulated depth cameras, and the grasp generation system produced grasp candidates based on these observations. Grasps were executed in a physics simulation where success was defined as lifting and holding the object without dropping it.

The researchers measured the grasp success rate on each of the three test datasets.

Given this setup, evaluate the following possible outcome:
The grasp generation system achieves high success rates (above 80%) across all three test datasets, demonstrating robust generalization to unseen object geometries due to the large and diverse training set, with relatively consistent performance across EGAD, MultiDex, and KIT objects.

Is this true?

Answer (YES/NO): NO